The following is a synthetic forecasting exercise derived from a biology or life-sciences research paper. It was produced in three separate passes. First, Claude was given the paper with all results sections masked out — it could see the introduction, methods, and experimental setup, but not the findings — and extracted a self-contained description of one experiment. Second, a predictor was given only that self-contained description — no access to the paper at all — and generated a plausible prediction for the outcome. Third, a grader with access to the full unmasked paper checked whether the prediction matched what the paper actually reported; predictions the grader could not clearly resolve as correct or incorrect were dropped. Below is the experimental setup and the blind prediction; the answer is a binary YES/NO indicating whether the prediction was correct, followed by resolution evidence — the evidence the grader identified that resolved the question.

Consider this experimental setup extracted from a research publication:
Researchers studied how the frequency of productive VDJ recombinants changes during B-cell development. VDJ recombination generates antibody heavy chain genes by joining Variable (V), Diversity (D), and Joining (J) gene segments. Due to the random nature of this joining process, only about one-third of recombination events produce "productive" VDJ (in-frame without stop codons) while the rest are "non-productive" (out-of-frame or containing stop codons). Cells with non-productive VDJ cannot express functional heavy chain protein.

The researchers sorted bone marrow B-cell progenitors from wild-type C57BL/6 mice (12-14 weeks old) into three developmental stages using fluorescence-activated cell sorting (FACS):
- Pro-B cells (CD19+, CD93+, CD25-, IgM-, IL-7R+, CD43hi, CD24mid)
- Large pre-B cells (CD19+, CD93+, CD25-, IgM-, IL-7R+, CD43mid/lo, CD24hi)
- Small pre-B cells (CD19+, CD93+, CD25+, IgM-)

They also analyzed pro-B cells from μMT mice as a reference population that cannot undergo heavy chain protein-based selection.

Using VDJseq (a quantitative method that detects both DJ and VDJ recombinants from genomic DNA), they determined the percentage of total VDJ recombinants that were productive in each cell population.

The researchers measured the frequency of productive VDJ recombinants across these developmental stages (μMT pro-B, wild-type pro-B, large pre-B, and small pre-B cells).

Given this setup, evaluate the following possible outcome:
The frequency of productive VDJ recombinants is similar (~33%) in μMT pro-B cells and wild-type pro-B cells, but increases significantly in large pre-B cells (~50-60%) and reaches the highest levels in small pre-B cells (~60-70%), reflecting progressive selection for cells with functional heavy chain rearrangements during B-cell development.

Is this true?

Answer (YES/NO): NO